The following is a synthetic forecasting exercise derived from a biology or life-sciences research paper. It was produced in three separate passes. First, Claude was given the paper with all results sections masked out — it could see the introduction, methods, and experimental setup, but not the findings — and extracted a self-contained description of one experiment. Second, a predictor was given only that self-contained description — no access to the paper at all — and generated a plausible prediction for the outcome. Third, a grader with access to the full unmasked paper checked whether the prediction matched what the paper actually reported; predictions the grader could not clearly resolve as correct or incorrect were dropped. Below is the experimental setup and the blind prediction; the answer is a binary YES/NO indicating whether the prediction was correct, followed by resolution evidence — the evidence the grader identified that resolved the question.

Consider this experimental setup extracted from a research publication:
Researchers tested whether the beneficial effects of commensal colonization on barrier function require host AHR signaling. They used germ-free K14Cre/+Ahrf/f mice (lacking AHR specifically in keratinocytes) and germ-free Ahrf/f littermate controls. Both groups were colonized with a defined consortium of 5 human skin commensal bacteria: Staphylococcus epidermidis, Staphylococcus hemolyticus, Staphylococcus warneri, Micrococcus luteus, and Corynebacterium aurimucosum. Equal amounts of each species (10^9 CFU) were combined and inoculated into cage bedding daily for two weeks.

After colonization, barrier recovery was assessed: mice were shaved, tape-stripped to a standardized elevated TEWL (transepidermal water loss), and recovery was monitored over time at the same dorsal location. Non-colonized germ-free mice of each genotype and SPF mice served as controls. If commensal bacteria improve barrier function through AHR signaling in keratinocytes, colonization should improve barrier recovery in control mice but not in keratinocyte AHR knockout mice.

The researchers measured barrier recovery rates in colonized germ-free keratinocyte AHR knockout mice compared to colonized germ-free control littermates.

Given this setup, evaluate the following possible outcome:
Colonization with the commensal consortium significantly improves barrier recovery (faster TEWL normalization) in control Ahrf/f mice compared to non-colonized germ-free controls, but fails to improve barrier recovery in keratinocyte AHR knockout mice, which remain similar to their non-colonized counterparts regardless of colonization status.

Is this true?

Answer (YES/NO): YES